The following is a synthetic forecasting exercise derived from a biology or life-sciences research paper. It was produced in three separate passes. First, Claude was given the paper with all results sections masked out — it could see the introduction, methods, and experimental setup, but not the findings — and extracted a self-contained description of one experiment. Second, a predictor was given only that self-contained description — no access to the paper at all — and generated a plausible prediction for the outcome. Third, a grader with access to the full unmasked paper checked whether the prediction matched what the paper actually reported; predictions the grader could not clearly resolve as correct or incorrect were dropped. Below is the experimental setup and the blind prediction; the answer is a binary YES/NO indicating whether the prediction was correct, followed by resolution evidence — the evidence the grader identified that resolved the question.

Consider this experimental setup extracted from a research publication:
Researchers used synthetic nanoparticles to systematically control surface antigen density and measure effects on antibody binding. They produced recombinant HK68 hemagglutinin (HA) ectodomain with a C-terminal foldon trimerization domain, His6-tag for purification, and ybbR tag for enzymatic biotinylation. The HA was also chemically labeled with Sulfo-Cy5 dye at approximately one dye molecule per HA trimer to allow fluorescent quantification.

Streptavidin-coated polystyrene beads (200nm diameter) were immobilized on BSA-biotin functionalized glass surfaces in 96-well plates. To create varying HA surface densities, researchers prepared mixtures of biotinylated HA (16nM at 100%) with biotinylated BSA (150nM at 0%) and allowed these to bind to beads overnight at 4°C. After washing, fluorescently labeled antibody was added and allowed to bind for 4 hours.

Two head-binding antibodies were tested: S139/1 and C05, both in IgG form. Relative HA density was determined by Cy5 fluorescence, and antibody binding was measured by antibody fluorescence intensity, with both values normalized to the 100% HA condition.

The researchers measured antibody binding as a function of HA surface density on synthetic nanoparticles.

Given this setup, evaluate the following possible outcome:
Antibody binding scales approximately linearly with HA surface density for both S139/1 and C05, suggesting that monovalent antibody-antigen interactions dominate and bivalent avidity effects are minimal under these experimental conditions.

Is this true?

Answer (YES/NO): NO